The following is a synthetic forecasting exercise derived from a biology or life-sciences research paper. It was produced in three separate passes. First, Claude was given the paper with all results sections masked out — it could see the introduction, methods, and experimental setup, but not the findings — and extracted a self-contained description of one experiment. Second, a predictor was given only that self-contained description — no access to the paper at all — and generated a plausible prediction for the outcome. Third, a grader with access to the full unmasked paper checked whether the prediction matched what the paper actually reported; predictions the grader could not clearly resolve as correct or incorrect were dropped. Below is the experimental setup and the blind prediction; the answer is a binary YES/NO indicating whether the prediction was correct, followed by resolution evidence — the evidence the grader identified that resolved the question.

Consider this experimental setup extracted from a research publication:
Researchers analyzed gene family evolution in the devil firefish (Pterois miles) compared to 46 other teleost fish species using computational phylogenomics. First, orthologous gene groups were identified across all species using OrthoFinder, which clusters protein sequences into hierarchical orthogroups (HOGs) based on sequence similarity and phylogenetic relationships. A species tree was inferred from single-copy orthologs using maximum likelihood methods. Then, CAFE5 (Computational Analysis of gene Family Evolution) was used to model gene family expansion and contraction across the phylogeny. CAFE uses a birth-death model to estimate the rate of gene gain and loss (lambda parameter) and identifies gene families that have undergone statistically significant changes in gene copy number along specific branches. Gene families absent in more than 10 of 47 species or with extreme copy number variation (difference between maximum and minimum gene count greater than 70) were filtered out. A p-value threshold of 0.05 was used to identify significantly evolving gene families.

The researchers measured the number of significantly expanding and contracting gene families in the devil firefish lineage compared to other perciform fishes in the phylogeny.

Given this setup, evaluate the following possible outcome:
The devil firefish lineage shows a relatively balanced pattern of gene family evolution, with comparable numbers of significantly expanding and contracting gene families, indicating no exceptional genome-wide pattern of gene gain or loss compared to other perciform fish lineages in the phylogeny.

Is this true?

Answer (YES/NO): NO